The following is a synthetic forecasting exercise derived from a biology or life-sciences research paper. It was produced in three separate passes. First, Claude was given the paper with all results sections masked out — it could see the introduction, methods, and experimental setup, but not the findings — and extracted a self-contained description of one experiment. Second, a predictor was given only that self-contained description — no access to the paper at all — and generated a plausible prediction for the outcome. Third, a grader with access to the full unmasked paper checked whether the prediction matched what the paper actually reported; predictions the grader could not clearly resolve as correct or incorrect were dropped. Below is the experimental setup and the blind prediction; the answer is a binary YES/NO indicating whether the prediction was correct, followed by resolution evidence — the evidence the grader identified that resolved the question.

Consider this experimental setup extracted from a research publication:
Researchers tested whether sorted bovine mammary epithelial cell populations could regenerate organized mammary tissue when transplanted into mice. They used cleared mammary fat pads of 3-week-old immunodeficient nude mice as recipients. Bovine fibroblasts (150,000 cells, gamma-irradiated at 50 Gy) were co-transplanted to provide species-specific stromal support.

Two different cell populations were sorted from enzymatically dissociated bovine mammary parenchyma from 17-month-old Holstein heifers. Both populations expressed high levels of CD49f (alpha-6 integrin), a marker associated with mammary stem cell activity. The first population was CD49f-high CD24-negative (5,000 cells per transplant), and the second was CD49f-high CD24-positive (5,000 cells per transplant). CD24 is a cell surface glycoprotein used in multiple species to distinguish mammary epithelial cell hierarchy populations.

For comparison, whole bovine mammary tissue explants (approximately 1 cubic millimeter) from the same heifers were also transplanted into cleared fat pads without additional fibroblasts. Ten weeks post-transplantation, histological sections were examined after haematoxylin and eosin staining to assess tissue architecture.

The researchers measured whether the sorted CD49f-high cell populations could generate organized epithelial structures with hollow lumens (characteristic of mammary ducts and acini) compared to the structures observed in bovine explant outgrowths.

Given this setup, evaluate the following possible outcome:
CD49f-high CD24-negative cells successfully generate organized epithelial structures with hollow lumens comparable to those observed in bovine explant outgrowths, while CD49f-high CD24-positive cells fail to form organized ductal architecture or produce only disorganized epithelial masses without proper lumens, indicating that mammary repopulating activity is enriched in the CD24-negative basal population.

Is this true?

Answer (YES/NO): NO